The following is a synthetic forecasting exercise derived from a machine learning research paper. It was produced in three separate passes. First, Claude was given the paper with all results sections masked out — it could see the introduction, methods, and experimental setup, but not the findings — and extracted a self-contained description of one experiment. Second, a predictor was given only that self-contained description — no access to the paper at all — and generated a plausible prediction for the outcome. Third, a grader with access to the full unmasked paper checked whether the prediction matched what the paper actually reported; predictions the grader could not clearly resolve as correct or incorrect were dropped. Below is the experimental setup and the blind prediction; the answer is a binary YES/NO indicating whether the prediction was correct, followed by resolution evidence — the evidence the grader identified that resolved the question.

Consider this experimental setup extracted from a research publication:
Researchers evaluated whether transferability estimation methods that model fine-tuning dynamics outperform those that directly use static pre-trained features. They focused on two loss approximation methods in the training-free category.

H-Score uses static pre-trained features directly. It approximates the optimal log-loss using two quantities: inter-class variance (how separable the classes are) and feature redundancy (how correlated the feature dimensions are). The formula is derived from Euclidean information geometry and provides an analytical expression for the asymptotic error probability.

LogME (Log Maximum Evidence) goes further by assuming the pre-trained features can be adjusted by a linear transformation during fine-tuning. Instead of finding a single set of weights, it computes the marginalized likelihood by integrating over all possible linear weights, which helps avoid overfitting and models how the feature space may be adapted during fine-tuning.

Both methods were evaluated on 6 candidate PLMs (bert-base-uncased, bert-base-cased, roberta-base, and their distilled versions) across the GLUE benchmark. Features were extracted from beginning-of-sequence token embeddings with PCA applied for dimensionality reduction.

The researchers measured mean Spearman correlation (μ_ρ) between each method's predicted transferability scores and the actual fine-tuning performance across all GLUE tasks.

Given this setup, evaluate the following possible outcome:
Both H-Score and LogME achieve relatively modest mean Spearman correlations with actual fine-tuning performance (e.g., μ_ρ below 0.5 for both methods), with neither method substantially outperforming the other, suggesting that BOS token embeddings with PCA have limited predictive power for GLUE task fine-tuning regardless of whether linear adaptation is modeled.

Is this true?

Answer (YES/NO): NO